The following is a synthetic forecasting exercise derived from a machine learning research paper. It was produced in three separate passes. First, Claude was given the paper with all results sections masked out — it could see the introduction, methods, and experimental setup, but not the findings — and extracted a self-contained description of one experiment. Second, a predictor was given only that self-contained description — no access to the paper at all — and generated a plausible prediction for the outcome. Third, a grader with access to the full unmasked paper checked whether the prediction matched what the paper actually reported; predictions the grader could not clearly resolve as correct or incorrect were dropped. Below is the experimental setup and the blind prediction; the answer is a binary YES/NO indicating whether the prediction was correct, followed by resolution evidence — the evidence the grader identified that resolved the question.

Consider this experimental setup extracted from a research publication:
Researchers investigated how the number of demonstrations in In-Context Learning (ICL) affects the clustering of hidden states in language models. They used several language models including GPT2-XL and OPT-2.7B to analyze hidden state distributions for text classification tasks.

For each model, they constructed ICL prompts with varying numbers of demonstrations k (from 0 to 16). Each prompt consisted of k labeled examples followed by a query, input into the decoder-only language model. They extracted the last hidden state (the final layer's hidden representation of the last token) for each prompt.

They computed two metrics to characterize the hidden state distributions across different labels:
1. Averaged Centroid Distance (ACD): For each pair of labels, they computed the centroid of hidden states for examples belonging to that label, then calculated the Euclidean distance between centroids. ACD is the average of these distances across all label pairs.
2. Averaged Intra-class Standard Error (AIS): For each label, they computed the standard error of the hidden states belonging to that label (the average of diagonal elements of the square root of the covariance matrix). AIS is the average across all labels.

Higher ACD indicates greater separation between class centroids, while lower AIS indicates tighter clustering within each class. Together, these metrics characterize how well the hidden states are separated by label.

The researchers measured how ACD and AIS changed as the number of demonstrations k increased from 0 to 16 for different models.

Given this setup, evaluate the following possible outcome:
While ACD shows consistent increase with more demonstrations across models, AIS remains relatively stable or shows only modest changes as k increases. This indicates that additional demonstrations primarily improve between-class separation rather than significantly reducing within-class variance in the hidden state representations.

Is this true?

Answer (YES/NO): NO